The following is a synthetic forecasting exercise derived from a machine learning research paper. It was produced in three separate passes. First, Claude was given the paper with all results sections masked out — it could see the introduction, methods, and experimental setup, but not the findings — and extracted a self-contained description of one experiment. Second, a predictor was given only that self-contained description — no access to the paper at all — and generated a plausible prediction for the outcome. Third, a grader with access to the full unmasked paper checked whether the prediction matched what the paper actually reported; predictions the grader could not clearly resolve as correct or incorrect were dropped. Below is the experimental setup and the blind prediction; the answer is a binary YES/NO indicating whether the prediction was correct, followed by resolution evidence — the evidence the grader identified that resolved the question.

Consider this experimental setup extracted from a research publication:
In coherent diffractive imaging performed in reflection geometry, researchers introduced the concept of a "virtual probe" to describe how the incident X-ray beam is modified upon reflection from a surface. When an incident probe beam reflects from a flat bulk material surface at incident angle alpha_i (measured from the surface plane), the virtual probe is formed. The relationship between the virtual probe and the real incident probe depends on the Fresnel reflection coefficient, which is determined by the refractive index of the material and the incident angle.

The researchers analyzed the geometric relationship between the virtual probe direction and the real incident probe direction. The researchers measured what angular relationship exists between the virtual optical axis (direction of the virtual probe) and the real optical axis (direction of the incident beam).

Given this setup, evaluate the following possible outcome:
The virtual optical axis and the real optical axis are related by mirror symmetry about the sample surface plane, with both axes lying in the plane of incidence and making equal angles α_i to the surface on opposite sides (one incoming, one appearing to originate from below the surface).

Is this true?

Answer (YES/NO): YES